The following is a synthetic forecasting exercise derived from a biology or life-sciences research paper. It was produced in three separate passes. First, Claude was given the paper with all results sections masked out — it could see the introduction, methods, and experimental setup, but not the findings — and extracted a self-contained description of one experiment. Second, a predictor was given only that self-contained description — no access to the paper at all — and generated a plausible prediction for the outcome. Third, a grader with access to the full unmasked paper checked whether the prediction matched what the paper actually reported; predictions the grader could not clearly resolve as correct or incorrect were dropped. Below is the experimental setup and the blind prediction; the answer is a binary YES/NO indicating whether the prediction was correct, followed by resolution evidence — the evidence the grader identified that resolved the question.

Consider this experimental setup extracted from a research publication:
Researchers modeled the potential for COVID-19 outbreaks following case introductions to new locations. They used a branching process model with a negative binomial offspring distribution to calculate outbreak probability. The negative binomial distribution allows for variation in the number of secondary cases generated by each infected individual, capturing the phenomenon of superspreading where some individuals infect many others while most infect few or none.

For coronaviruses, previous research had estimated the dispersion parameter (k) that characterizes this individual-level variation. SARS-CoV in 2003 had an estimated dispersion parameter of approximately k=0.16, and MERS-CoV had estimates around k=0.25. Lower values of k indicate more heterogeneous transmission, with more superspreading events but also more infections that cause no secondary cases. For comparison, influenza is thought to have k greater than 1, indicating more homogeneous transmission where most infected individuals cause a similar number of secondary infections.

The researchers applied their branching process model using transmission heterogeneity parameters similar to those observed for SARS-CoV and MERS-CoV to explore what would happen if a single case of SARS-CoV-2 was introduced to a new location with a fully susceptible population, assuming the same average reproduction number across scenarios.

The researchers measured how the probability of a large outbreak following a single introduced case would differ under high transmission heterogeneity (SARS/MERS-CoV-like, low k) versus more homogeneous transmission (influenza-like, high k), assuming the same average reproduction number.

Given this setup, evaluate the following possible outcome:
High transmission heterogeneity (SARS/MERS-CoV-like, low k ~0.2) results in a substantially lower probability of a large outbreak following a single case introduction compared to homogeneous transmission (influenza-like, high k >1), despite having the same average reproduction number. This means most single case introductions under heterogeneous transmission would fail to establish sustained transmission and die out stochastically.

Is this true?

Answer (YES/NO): YES